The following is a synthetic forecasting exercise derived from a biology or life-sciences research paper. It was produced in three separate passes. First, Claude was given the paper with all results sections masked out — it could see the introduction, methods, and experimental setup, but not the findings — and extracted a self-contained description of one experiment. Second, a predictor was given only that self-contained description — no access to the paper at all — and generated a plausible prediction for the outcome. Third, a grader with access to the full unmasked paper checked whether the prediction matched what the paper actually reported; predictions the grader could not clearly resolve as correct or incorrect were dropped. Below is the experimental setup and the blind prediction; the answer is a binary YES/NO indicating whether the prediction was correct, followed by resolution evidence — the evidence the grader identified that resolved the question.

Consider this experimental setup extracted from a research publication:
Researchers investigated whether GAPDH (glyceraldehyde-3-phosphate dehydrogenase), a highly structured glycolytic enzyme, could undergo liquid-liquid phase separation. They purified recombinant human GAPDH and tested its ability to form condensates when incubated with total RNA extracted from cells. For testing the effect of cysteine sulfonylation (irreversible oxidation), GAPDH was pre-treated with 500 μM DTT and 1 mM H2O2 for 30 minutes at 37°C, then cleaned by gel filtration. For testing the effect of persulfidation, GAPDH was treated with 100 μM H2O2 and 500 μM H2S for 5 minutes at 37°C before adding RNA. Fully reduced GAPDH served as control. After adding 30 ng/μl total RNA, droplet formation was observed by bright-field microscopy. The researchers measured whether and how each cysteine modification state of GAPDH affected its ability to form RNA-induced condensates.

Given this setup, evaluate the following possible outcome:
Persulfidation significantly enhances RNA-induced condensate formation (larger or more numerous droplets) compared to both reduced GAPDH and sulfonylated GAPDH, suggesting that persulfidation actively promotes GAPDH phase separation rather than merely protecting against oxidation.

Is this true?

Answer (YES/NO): NO